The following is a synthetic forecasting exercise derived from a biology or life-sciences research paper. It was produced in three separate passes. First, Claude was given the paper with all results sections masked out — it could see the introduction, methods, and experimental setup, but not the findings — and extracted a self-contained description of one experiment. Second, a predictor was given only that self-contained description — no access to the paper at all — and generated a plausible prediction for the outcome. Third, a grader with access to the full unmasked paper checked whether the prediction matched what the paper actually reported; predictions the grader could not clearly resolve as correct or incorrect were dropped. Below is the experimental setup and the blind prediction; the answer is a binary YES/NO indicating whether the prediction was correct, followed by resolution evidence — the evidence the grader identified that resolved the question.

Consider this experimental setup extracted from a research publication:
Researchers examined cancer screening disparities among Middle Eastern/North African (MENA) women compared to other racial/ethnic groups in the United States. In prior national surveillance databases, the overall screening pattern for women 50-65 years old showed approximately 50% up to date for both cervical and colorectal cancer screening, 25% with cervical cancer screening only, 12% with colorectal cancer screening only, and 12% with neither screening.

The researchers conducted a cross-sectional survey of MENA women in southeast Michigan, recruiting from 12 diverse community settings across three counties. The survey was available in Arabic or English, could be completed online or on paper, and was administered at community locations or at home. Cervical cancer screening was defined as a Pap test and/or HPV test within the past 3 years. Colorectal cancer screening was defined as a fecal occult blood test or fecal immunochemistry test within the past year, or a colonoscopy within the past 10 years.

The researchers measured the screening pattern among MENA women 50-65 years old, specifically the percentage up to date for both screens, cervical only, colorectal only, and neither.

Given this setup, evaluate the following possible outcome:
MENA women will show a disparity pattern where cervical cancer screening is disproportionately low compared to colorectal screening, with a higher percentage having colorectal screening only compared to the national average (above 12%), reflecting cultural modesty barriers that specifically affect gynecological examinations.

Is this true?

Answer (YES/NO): NO